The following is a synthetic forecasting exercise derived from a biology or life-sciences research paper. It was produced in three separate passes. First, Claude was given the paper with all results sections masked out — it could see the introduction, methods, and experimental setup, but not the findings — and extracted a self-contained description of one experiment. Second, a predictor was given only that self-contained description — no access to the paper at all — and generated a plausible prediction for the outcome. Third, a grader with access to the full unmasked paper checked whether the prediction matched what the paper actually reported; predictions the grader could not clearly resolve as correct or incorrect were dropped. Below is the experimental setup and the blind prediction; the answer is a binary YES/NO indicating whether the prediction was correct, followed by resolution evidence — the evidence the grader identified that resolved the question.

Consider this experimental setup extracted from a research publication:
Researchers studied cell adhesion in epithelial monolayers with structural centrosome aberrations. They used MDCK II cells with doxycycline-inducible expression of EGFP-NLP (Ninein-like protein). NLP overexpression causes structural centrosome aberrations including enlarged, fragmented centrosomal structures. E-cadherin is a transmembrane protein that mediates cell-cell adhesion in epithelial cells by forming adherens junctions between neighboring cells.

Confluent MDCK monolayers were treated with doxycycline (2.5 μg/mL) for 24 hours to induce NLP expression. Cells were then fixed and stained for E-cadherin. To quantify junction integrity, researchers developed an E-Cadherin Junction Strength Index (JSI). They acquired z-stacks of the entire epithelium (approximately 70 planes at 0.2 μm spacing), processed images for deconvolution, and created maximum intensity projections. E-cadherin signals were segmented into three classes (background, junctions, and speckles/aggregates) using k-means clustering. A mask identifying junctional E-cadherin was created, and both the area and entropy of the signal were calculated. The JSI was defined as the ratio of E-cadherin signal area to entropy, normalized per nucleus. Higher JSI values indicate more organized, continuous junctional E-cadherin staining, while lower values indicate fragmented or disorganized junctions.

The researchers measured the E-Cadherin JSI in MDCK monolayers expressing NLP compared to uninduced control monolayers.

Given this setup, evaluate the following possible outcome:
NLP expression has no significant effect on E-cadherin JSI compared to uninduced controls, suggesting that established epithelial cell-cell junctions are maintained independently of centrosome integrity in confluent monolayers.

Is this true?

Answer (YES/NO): YES